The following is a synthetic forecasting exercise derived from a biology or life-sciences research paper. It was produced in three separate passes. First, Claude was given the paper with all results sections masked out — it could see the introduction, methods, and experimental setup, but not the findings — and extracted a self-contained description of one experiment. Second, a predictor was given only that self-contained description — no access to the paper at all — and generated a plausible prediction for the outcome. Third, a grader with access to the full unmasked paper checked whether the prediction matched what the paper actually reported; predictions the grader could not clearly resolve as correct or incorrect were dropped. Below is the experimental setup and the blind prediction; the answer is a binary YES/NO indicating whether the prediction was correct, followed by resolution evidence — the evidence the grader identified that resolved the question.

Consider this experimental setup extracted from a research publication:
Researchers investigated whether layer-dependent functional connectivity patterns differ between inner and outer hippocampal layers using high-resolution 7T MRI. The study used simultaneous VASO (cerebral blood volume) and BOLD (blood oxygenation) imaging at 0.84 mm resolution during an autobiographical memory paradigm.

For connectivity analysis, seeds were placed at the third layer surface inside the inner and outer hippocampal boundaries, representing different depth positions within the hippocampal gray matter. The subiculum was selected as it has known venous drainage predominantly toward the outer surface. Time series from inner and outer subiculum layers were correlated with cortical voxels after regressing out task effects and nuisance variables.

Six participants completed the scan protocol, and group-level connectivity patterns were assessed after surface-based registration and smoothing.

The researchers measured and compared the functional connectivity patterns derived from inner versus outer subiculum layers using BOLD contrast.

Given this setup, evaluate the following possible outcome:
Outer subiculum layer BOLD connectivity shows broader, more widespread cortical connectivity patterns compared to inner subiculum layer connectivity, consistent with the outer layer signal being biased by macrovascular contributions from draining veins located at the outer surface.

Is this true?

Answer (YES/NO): NO